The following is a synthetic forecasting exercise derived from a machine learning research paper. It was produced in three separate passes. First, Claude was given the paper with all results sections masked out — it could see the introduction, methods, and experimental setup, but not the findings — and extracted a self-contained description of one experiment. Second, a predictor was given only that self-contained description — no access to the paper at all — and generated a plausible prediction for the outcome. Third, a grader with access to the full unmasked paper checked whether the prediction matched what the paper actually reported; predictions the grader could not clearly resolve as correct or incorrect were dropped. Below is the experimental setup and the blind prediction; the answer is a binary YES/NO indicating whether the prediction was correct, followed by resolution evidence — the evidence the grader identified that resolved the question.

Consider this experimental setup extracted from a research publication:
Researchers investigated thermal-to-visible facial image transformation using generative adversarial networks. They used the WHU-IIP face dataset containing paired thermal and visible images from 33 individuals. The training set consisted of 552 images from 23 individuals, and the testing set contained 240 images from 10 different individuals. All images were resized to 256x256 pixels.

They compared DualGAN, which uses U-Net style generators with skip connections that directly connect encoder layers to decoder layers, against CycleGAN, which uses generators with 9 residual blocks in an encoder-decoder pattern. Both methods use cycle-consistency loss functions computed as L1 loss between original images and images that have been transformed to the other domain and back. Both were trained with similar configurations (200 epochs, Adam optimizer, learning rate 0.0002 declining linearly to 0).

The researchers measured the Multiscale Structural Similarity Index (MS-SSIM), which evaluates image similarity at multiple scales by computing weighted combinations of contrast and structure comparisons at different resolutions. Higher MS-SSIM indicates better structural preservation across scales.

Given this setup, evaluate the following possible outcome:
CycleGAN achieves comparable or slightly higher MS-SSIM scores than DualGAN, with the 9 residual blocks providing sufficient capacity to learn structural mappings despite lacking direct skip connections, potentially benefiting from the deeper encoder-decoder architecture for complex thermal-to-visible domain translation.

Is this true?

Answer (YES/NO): NO